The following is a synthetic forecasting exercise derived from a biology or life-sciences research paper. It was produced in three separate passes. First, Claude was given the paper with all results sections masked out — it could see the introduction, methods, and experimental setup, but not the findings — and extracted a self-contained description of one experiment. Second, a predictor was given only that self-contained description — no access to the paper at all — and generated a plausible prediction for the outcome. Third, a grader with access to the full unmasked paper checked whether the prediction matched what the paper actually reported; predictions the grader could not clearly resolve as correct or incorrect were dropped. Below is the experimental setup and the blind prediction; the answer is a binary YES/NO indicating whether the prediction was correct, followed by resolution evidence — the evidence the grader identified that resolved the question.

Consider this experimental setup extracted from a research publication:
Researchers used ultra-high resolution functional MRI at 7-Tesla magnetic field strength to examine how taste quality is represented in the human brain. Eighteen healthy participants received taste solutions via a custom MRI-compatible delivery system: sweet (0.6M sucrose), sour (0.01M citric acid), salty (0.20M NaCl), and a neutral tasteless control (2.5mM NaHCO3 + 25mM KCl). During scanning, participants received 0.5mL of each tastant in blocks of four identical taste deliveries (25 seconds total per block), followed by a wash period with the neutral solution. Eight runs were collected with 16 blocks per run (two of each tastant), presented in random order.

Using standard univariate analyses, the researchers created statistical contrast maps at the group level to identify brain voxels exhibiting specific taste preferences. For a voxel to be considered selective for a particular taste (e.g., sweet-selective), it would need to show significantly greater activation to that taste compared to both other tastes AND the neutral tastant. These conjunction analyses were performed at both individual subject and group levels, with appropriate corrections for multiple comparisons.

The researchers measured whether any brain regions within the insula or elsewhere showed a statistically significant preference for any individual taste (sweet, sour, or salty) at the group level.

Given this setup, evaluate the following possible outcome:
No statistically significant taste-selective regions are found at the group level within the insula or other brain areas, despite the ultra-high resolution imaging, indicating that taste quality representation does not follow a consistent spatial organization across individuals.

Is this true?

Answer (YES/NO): YES